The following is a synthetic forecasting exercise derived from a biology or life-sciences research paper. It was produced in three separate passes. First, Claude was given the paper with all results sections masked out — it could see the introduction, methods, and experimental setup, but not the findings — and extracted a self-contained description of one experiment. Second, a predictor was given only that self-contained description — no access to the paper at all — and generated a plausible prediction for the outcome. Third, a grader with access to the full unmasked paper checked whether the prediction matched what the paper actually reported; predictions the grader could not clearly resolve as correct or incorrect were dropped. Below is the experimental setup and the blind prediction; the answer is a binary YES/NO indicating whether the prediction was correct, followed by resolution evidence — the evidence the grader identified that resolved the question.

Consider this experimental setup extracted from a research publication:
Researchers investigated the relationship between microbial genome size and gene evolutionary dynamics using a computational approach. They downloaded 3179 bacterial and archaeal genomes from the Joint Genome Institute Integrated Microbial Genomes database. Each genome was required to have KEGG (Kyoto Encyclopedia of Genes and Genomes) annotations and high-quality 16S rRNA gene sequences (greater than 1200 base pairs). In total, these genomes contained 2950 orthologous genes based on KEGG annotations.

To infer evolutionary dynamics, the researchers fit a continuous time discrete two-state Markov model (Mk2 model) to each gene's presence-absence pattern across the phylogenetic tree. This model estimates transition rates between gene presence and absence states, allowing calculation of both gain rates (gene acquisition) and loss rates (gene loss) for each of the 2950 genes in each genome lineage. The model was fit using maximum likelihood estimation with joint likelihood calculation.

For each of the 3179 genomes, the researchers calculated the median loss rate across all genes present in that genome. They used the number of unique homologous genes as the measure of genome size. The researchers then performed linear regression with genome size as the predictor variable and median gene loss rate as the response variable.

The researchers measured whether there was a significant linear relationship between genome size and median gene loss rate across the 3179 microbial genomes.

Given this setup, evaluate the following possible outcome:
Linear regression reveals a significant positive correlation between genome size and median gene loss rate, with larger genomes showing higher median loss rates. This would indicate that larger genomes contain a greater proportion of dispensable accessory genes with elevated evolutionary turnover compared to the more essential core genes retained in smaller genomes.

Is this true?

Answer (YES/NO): YES